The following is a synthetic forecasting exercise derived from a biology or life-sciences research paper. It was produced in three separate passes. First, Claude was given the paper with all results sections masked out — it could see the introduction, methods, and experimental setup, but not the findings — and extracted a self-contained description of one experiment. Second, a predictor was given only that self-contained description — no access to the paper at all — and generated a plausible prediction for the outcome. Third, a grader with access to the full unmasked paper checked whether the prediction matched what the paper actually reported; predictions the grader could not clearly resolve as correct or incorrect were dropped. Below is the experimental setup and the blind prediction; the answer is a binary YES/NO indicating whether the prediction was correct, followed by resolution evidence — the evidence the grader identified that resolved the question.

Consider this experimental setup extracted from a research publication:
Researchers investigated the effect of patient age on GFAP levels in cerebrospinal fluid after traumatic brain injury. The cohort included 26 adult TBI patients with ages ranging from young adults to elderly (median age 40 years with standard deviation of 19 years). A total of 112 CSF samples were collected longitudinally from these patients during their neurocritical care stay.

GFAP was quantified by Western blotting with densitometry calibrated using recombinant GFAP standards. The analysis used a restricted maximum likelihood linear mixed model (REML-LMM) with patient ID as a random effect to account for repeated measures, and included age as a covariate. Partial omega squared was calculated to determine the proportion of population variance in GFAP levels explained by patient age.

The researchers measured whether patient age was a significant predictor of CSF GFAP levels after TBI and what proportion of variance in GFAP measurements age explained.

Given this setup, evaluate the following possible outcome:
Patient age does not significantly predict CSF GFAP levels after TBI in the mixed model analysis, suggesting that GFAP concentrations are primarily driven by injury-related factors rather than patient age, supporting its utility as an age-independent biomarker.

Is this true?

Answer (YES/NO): NO